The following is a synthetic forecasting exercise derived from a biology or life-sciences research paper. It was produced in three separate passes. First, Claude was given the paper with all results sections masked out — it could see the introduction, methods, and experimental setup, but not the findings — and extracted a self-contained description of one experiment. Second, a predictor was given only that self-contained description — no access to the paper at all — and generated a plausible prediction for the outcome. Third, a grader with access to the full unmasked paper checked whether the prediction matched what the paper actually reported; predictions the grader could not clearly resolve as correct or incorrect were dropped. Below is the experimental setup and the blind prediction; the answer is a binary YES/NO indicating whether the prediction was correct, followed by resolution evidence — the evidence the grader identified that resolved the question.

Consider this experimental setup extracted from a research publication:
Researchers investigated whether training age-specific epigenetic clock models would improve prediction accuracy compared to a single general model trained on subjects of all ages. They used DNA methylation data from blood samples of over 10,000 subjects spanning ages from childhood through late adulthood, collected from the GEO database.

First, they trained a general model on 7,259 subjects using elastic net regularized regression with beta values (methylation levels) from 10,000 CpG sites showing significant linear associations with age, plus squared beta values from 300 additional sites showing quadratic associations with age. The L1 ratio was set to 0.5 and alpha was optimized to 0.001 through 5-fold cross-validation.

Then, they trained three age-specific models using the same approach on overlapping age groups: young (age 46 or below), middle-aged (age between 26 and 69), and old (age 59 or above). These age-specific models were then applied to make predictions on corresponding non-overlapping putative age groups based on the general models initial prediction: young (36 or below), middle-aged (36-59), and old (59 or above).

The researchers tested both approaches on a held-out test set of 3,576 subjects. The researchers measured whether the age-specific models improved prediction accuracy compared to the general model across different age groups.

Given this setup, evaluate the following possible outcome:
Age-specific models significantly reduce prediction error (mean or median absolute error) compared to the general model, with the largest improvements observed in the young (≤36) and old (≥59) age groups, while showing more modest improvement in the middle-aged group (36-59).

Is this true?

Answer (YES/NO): NO